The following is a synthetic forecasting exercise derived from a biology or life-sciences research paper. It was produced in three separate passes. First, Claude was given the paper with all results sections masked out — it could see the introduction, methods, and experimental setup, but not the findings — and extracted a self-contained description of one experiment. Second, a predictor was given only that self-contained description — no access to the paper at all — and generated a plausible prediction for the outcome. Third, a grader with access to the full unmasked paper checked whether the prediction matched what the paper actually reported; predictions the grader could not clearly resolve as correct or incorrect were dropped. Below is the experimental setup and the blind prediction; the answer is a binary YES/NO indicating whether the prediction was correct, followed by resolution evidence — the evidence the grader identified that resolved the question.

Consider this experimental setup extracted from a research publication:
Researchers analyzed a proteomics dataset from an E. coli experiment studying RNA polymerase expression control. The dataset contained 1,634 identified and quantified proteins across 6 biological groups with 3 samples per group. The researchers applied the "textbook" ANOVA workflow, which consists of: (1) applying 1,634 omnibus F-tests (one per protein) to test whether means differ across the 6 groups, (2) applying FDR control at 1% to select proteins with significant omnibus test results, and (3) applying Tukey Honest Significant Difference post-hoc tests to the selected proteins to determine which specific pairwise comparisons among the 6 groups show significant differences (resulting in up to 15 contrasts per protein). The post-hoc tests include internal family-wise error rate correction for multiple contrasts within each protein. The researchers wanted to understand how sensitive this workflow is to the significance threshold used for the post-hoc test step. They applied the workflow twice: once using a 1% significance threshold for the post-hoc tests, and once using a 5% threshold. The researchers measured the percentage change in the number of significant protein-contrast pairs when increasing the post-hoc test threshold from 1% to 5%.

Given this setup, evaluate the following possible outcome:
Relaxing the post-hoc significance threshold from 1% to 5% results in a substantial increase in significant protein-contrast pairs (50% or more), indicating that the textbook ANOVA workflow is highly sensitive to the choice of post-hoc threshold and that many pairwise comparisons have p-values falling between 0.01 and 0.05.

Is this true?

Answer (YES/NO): NO